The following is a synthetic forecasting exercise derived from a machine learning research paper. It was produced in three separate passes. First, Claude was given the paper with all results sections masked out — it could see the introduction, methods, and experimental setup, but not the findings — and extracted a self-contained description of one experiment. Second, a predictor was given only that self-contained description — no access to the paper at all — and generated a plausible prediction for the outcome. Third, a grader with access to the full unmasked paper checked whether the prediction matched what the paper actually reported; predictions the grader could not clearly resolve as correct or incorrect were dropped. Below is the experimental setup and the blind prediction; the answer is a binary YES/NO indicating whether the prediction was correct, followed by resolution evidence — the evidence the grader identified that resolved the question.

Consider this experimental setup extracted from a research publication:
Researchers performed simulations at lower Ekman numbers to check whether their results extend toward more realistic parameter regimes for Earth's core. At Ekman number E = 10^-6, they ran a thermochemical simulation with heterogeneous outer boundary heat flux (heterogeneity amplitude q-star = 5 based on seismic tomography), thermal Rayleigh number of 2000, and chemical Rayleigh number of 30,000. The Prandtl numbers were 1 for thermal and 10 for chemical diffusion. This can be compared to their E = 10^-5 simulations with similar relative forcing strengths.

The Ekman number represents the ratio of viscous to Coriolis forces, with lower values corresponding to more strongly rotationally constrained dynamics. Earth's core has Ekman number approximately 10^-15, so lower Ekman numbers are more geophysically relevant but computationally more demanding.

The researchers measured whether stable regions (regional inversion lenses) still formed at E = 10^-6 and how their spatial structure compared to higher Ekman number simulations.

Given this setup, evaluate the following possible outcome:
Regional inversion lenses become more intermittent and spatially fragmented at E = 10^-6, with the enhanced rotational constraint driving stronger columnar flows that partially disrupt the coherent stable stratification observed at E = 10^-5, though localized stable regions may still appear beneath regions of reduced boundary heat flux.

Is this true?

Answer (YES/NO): NO